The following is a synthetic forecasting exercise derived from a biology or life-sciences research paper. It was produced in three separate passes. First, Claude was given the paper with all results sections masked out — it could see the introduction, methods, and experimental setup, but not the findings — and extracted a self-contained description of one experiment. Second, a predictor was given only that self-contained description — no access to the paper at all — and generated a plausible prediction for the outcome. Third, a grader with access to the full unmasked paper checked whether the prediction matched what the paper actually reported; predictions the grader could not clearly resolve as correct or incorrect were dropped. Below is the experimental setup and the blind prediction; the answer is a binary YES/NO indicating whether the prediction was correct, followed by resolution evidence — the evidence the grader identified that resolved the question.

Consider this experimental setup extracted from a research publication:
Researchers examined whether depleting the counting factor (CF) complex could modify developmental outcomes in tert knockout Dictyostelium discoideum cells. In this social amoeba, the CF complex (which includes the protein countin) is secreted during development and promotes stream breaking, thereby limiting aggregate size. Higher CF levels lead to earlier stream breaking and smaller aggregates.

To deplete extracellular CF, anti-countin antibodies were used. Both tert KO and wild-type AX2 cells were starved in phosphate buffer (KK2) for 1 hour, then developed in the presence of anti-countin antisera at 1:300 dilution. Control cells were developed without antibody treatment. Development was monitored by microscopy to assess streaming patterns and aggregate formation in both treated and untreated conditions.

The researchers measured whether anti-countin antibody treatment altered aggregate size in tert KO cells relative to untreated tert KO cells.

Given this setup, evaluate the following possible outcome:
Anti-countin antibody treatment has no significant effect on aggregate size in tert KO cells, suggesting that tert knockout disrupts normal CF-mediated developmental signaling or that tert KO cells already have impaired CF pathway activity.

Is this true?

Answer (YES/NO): NO